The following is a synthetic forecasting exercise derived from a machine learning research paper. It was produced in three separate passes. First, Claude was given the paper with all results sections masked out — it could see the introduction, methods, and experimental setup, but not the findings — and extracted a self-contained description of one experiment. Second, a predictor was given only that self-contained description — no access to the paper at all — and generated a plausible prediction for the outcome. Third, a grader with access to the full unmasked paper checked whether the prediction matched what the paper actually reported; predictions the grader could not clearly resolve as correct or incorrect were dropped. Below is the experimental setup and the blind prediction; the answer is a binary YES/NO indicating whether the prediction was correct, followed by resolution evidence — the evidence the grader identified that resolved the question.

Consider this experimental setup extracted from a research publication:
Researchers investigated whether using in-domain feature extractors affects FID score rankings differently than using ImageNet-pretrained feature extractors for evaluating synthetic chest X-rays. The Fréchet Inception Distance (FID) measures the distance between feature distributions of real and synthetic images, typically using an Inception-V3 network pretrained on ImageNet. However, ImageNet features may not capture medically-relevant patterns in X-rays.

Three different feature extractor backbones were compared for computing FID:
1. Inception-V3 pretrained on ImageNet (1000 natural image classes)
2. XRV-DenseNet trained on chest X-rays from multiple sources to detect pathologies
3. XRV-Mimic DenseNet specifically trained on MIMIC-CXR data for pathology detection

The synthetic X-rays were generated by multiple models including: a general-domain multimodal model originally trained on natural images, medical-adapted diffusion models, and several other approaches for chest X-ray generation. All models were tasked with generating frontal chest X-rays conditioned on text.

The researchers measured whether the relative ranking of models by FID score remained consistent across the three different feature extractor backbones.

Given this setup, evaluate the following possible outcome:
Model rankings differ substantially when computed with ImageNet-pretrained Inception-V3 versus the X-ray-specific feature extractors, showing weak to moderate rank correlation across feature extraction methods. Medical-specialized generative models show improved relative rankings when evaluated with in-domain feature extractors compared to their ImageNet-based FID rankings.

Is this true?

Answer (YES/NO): NO